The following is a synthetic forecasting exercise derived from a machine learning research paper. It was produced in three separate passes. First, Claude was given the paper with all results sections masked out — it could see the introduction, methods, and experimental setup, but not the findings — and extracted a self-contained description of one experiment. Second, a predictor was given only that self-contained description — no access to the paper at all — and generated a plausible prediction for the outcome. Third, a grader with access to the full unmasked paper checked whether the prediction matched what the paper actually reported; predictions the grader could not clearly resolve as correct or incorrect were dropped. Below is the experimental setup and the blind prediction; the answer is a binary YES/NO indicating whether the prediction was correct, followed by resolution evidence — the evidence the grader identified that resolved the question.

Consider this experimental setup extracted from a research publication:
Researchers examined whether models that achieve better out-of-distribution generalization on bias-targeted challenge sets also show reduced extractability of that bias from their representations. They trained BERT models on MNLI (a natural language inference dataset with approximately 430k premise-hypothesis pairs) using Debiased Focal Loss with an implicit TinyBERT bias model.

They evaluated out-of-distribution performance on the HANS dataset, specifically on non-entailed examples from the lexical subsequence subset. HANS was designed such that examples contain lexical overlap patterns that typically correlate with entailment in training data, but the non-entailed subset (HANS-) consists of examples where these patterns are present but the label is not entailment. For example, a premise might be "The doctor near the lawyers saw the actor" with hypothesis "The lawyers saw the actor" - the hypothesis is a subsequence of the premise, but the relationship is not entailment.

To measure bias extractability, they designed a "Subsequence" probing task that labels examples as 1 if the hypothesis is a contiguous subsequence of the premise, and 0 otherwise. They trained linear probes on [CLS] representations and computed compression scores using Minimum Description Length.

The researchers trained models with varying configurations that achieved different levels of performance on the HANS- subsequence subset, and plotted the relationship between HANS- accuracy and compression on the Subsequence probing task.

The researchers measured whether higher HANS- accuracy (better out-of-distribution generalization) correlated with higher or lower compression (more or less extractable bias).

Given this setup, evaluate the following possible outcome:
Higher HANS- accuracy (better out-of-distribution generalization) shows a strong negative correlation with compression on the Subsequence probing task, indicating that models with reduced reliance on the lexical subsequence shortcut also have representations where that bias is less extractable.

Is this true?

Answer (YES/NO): NO